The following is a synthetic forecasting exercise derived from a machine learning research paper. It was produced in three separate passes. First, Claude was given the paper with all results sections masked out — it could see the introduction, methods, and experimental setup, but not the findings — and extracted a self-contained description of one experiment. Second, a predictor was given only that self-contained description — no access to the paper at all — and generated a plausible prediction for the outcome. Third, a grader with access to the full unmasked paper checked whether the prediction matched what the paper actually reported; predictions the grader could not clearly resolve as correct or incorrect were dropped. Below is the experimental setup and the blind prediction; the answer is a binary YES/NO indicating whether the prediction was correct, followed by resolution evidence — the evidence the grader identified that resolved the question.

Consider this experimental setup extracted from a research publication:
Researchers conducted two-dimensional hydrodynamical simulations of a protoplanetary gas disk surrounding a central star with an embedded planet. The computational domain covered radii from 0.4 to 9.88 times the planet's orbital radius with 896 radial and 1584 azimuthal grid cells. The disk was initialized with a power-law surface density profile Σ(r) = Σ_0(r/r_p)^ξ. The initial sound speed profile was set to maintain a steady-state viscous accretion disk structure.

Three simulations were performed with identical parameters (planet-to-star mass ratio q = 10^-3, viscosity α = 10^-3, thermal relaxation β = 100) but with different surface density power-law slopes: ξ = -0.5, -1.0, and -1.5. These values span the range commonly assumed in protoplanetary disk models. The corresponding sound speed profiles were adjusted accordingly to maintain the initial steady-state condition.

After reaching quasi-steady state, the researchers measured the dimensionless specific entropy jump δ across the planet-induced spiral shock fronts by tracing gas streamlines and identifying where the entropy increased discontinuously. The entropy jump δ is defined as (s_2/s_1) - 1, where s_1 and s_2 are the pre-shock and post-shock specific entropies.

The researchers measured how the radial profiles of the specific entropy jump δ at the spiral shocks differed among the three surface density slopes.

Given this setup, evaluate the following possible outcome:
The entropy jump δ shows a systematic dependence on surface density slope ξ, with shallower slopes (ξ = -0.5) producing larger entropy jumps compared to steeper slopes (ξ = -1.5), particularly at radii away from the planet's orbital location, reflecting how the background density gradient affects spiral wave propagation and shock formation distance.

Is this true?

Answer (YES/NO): NO